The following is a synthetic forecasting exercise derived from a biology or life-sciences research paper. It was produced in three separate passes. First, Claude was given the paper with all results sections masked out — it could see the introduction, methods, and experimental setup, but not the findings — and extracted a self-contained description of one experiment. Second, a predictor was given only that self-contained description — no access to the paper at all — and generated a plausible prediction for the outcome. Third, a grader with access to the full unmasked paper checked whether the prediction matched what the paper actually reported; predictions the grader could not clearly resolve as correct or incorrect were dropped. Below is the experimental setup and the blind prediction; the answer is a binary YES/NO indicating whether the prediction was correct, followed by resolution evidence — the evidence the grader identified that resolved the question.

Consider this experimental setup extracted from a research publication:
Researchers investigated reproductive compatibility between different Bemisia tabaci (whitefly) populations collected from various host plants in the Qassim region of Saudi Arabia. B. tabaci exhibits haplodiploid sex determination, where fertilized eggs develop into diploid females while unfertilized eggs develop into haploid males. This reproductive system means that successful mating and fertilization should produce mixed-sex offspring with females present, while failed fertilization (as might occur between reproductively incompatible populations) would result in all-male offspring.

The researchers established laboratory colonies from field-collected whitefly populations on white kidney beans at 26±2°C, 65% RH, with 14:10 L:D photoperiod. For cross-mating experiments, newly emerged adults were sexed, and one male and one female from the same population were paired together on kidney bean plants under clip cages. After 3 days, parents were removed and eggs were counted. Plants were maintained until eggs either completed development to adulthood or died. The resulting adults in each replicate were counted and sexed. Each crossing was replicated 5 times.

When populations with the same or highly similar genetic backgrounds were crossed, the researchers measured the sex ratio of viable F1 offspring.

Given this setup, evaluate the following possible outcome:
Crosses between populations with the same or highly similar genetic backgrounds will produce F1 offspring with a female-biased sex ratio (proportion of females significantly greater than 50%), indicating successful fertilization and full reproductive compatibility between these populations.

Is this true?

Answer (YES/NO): YES